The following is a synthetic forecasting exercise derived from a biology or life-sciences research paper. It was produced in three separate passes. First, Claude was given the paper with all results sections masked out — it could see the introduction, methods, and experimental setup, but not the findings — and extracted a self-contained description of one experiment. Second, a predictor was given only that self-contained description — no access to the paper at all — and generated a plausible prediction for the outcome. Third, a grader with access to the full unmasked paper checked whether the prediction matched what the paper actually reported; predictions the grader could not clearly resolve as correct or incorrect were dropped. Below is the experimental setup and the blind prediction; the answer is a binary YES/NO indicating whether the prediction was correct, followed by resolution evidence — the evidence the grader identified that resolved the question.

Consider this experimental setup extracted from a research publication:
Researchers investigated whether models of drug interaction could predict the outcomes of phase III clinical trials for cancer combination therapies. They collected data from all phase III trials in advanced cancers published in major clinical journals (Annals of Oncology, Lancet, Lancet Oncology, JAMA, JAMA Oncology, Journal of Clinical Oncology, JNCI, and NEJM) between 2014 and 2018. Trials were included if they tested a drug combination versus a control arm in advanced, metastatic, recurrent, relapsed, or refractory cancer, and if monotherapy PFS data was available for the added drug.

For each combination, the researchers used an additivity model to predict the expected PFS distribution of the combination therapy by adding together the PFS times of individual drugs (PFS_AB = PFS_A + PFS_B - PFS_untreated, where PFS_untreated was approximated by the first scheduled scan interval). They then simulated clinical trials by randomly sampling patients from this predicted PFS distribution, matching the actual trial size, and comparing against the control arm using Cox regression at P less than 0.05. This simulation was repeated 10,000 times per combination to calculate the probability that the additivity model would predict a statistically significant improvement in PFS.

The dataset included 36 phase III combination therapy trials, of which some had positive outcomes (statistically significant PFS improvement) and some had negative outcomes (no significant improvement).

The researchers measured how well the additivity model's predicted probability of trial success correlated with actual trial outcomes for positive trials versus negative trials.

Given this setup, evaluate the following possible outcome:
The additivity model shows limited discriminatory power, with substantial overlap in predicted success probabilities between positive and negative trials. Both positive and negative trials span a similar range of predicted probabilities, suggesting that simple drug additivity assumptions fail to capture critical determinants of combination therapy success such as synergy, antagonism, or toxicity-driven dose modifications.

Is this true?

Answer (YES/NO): NO